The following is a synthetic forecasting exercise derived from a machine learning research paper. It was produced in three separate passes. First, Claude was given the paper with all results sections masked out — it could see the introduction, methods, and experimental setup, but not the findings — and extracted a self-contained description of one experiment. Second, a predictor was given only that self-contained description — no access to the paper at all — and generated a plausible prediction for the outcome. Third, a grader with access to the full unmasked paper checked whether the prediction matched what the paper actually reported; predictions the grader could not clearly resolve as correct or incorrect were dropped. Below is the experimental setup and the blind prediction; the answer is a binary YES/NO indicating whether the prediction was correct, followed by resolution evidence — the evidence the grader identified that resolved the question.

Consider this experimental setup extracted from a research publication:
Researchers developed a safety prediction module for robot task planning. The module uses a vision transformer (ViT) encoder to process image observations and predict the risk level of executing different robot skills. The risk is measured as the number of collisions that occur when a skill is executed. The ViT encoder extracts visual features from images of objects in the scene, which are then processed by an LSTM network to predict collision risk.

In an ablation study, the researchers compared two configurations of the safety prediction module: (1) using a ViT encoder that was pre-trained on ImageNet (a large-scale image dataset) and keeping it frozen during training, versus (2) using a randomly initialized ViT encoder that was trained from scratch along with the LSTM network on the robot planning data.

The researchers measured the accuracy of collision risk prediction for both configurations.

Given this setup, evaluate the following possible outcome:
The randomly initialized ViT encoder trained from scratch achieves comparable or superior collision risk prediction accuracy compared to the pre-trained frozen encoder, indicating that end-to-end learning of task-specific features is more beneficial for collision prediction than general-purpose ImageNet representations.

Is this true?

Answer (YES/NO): NO